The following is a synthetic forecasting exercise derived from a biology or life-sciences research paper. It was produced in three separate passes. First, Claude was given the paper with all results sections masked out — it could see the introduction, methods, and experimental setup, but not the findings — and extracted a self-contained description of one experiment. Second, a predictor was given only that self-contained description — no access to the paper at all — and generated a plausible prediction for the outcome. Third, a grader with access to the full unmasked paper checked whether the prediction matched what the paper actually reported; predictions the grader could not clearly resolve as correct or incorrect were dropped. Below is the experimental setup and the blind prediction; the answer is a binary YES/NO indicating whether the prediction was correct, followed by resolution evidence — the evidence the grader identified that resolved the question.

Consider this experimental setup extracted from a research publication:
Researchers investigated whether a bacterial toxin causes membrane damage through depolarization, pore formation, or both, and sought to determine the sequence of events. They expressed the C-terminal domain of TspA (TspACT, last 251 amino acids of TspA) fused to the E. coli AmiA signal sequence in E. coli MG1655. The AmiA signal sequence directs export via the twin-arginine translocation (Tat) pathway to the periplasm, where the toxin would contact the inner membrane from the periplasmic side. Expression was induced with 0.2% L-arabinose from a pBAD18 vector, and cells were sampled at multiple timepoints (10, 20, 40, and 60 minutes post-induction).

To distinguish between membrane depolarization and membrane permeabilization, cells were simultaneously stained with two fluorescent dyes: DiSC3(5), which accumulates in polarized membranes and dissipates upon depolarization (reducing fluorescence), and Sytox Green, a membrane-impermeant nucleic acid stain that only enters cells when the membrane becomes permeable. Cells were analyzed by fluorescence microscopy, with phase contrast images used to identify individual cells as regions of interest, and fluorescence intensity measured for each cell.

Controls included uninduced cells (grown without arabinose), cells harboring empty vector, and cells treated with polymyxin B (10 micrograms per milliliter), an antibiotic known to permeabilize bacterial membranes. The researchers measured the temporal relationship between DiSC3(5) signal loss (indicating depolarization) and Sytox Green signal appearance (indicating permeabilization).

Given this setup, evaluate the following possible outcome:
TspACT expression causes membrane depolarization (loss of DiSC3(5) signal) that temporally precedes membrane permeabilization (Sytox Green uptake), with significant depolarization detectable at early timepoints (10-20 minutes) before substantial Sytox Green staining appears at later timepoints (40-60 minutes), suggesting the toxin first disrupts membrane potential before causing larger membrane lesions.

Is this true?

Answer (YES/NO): NO